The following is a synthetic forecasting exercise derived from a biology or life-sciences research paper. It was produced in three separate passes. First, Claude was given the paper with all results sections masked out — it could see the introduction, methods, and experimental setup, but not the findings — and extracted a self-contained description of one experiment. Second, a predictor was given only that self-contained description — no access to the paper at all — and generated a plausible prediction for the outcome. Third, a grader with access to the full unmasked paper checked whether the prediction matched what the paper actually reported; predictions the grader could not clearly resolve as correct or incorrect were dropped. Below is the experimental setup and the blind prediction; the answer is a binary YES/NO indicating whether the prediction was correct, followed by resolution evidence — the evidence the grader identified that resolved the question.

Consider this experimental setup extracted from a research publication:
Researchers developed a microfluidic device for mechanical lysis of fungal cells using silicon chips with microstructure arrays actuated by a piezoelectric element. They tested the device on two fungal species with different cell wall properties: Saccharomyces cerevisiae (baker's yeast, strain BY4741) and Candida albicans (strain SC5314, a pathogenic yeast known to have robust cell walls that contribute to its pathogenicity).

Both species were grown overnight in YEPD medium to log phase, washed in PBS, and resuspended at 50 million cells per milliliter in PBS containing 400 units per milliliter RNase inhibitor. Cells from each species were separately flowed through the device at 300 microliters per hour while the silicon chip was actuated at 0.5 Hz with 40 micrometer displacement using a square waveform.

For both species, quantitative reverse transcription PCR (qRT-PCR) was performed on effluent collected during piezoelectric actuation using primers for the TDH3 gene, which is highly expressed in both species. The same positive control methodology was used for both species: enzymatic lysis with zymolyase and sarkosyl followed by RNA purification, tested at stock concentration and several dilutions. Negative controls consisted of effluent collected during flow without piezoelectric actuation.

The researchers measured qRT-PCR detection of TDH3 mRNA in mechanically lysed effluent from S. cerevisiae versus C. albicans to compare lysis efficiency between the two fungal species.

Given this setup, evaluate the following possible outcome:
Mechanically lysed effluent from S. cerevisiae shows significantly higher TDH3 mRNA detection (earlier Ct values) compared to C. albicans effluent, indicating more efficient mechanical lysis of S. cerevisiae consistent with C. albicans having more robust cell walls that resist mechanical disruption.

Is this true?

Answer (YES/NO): YES